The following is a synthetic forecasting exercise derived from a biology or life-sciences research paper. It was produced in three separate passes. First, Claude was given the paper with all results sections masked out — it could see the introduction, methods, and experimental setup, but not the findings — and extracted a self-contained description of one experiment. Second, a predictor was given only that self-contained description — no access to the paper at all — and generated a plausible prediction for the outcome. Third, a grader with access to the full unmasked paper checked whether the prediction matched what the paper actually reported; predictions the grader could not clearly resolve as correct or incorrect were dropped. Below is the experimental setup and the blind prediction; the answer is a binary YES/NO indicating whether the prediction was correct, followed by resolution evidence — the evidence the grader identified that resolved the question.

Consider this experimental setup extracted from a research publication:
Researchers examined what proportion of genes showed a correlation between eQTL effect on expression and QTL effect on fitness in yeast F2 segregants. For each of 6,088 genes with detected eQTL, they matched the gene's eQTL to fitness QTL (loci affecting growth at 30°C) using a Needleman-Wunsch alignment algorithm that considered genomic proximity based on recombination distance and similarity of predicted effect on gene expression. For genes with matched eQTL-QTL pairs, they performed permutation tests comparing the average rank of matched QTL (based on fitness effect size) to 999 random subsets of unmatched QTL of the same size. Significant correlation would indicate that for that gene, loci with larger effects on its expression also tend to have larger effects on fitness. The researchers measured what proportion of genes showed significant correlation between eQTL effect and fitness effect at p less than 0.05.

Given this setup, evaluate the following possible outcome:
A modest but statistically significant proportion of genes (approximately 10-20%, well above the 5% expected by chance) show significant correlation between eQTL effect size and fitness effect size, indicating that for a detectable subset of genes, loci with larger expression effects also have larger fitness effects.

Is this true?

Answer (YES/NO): NO